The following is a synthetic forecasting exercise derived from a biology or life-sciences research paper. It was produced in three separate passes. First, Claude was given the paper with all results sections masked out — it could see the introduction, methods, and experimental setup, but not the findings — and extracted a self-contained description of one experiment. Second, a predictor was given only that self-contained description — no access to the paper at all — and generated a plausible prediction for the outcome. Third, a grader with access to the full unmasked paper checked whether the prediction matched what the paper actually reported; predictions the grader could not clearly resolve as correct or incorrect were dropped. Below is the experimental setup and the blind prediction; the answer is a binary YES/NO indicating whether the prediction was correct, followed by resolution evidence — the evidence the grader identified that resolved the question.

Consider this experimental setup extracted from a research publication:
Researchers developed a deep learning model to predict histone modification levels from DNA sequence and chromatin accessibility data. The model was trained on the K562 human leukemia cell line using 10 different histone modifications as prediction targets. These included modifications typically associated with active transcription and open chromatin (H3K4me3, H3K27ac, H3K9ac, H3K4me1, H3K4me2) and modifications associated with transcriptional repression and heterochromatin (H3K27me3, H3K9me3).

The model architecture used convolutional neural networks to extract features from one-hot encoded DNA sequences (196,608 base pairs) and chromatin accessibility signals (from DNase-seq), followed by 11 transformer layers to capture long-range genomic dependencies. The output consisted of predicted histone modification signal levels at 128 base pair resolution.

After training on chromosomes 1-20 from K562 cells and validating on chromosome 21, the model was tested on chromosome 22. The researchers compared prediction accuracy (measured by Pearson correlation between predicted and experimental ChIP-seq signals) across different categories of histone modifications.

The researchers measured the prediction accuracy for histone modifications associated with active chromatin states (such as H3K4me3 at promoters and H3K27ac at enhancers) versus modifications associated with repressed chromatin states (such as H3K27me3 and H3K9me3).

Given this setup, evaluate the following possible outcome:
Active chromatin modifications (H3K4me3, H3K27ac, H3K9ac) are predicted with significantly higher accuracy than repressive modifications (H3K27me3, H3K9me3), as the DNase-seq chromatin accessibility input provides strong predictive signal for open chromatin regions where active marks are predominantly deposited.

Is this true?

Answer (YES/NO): NO